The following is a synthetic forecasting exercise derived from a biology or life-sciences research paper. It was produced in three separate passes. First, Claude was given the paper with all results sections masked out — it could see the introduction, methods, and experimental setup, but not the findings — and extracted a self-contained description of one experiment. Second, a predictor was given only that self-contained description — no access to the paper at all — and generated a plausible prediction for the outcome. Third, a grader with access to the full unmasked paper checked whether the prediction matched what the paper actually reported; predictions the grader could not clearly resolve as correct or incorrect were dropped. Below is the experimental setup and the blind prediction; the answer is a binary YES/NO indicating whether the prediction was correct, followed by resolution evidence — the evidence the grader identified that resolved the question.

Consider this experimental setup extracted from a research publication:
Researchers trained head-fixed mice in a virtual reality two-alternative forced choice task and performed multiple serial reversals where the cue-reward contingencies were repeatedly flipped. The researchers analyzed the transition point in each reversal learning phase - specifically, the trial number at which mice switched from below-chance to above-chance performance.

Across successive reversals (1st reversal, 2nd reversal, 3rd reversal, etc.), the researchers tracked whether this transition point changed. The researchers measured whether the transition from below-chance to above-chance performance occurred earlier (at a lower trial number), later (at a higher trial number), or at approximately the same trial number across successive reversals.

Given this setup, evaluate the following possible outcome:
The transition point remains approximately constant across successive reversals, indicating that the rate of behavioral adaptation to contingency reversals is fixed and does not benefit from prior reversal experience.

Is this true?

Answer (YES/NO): NO